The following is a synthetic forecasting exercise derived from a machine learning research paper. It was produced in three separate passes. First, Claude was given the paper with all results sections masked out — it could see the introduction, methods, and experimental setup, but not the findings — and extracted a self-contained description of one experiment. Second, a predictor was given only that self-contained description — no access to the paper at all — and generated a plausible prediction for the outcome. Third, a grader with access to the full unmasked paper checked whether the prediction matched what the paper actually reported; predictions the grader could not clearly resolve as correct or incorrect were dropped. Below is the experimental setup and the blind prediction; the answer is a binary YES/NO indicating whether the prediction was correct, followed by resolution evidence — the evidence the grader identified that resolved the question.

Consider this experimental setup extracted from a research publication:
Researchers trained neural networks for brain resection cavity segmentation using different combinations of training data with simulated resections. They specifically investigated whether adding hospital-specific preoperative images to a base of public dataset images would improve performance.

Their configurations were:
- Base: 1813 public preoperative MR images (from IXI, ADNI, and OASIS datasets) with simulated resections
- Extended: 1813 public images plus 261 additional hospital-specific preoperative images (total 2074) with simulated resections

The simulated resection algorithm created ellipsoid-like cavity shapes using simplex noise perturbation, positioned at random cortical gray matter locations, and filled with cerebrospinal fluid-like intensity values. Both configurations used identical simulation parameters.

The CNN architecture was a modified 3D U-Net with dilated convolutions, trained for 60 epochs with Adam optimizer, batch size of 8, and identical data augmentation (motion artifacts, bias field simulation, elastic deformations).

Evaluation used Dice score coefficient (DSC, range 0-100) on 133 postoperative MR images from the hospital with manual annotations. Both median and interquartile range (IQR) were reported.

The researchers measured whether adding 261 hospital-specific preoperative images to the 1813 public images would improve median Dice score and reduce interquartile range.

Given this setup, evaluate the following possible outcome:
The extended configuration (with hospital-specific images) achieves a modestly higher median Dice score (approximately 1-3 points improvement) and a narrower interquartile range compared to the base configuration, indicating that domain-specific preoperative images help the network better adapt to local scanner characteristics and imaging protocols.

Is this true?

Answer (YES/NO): NO